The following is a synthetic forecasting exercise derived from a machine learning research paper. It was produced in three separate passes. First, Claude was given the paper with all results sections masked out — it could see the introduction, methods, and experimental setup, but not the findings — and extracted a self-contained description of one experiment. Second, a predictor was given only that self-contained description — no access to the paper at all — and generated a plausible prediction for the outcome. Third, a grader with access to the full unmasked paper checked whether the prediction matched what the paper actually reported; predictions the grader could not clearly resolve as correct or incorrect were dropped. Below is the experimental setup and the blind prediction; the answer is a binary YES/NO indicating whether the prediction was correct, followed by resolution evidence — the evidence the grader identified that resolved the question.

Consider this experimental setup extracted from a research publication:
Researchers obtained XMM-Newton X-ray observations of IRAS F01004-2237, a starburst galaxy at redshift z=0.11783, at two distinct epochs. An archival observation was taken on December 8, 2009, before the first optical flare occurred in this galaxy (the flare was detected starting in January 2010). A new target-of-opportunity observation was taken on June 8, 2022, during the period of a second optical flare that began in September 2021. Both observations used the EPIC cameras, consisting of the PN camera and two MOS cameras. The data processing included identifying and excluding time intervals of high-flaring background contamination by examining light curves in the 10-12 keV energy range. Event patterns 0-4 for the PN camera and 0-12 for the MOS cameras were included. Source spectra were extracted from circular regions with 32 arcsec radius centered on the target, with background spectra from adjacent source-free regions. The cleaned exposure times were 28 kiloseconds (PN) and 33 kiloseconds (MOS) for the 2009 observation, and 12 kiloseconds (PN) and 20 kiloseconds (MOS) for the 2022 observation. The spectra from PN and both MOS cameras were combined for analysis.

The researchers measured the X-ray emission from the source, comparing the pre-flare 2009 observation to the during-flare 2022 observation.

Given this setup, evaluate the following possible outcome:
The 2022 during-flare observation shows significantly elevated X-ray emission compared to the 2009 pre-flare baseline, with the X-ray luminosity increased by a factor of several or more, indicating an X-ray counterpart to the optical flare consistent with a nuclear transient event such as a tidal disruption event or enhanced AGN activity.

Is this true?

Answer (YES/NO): NO